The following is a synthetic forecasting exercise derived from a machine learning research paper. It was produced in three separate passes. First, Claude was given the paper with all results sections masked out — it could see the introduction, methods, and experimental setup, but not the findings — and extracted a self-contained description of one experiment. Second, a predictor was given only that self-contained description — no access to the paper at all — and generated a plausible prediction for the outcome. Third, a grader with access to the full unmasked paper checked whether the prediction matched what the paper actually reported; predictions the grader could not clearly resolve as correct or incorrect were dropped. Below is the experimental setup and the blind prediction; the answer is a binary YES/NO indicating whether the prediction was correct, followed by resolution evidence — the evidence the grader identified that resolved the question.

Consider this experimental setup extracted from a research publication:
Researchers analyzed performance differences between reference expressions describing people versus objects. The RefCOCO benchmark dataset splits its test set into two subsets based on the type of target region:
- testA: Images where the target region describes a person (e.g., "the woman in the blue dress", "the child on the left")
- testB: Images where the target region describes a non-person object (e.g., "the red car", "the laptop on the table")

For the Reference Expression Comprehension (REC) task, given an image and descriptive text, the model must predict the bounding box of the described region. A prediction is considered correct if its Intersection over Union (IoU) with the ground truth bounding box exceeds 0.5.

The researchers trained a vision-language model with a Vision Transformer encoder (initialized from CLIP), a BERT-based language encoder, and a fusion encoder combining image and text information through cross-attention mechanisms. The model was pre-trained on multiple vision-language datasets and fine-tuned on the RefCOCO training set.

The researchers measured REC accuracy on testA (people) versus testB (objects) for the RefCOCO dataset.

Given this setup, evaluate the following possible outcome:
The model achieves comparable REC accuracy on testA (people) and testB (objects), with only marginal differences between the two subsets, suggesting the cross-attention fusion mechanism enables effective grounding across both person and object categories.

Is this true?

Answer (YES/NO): NO